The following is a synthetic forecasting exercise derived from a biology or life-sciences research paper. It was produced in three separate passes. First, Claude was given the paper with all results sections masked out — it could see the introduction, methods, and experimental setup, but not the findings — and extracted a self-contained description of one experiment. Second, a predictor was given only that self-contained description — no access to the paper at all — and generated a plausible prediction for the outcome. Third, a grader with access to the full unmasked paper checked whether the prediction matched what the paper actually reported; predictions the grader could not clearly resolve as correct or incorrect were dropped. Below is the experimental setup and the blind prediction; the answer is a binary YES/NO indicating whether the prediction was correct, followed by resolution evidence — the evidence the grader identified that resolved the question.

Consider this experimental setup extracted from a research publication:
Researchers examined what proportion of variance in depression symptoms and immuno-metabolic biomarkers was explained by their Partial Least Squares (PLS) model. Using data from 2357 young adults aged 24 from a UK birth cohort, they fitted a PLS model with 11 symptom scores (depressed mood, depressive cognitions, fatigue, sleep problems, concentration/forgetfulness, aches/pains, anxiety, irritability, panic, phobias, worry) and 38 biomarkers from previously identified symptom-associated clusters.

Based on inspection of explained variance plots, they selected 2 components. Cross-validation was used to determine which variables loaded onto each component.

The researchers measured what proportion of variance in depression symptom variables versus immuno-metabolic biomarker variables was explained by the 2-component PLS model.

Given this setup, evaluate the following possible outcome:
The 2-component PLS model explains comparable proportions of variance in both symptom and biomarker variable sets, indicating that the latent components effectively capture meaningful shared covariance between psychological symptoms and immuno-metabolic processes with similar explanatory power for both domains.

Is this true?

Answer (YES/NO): NO